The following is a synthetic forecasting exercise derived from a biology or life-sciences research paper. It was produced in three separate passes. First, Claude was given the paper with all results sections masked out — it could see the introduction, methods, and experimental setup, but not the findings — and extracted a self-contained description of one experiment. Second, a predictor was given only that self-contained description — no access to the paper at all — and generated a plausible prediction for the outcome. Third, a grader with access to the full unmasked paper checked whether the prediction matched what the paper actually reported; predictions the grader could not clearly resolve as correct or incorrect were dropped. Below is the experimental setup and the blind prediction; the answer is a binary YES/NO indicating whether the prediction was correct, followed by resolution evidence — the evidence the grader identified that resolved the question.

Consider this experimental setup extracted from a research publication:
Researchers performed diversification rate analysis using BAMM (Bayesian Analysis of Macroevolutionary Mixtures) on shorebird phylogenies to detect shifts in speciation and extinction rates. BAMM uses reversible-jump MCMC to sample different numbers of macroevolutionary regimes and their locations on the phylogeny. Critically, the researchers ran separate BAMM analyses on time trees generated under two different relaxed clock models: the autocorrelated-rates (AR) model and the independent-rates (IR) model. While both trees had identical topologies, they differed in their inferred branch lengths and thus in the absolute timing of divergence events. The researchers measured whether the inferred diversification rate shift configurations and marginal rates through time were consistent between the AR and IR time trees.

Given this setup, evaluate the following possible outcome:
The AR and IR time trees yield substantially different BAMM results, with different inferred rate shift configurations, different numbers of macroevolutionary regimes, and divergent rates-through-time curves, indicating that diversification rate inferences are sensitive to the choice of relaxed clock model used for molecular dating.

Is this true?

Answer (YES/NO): YES